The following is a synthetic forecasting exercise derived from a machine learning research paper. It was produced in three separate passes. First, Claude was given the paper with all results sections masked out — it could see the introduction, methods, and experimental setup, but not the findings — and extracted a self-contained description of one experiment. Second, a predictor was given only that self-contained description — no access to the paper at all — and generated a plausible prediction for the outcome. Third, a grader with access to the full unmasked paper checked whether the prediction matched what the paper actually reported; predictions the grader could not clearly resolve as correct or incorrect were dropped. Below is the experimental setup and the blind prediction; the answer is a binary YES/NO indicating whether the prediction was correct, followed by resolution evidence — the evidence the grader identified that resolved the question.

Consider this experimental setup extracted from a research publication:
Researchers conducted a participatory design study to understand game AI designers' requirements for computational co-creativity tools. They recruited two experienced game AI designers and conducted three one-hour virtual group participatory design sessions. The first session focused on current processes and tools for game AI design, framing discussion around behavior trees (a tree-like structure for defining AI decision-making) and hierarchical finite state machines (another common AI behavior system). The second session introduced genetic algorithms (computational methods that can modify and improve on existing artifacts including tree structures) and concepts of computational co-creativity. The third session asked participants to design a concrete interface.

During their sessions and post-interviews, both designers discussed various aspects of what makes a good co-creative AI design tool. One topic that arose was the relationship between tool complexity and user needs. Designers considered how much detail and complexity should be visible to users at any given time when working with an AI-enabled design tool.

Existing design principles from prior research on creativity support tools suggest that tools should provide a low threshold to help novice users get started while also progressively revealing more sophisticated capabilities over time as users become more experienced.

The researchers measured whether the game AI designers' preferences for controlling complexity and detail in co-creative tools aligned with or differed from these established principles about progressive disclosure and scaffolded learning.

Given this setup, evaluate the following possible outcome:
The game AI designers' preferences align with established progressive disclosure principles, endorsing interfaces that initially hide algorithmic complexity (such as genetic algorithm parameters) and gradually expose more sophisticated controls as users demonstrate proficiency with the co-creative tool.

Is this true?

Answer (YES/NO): YES